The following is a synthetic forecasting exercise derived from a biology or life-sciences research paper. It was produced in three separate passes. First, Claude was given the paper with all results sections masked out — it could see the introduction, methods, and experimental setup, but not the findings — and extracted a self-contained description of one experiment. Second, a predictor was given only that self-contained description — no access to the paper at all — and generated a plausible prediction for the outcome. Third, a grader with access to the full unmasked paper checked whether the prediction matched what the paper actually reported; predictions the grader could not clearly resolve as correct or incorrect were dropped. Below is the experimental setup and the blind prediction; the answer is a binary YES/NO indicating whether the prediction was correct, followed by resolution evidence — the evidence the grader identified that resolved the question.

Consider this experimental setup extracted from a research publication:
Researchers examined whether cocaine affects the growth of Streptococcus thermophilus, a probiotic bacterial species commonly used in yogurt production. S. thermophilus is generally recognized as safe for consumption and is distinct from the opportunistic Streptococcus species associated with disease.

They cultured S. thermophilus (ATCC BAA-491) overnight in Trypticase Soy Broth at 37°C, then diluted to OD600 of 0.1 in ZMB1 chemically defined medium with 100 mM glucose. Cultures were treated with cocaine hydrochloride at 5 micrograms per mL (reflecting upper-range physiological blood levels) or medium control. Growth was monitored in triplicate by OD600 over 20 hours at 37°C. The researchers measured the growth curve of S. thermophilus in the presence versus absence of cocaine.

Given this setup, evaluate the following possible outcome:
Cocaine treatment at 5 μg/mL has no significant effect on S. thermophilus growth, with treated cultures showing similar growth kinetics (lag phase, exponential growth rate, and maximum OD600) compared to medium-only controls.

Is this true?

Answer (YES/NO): YES